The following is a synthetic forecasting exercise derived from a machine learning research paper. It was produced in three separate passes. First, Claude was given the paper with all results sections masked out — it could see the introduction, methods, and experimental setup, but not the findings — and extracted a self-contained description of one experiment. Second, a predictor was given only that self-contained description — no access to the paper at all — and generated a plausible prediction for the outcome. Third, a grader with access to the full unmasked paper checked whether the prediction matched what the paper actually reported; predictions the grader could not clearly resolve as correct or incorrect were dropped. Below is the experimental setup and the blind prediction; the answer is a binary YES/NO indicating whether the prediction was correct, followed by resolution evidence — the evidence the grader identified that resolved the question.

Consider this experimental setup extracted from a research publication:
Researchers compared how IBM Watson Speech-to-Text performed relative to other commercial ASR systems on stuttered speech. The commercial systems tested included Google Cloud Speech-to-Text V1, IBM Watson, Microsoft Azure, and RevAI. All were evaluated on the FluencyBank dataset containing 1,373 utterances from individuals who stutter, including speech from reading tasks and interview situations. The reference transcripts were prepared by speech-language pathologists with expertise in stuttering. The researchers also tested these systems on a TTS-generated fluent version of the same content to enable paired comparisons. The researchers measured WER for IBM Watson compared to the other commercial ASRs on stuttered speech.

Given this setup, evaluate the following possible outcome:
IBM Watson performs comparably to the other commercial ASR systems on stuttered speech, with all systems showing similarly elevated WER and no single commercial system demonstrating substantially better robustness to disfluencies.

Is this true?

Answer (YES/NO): NO